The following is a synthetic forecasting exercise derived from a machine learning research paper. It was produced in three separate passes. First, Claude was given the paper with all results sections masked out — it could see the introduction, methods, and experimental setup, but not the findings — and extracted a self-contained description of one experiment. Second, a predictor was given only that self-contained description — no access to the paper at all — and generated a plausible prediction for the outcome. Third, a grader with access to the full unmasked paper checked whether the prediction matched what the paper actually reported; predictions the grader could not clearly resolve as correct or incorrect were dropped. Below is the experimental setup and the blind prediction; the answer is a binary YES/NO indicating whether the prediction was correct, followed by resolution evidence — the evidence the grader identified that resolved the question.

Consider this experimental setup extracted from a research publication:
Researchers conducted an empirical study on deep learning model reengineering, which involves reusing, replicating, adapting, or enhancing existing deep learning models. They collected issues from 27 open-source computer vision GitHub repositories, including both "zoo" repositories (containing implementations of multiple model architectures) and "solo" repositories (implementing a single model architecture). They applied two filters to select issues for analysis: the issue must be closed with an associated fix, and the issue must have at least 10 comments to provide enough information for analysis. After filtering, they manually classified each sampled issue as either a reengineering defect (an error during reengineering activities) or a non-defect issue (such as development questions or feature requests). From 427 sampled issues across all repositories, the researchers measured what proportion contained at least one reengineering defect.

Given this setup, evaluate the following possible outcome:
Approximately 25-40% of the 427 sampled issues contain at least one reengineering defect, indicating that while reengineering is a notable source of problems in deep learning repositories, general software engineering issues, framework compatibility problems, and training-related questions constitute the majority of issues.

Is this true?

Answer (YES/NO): NO